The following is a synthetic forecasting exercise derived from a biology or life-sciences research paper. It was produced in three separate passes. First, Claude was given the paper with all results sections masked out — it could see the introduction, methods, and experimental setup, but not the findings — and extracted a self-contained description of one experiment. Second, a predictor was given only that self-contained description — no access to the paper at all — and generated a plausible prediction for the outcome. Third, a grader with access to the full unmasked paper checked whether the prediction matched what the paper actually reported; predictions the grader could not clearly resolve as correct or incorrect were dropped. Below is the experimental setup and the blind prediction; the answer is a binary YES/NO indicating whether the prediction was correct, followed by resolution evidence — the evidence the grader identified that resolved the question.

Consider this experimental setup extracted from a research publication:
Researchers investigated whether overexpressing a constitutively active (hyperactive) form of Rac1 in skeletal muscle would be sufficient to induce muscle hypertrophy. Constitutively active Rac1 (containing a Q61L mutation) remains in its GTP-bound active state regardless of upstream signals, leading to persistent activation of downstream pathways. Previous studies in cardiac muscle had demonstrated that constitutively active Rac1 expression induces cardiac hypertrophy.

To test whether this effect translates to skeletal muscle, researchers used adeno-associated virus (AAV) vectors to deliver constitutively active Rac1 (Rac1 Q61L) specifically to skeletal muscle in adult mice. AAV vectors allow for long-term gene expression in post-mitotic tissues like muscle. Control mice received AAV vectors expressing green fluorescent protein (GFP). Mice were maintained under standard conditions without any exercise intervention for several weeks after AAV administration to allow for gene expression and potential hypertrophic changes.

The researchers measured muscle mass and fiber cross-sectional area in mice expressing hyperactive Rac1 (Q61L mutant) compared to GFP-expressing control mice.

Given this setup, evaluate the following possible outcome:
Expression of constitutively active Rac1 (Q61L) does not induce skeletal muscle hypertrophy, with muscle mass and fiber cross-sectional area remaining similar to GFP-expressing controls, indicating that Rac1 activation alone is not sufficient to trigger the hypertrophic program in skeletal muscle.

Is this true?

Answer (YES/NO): YES